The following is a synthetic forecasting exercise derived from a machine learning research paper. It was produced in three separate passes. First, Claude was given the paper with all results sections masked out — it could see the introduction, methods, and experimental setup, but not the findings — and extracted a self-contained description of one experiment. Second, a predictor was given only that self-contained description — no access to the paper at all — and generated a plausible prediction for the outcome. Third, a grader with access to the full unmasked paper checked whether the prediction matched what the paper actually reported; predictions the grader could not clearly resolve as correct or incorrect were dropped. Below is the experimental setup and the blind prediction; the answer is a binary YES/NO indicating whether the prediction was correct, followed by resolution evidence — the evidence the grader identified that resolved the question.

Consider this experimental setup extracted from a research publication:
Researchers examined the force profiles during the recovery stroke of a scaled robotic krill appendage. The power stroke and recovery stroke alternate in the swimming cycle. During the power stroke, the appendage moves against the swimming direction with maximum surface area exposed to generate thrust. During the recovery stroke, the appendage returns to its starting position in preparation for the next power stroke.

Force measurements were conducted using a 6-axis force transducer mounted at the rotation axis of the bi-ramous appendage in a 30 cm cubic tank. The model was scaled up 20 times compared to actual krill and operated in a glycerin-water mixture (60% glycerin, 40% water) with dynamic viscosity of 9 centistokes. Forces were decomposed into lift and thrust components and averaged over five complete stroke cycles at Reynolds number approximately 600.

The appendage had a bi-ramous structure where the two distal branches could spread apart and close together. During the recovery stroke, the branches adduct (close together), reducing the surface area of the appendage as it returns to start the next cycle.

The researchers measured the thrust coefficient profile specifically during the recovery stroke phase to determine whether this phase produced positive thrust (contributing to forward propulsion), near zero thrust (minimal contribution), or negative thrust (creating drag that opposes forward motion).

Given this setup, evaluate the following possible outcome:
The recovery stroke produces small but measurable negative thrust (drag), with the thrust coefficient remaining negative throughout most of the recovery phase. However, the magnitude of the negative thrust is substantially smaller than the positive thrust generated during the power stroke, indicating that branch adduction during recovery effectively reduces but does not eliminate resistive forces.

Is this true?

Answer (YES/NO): NO